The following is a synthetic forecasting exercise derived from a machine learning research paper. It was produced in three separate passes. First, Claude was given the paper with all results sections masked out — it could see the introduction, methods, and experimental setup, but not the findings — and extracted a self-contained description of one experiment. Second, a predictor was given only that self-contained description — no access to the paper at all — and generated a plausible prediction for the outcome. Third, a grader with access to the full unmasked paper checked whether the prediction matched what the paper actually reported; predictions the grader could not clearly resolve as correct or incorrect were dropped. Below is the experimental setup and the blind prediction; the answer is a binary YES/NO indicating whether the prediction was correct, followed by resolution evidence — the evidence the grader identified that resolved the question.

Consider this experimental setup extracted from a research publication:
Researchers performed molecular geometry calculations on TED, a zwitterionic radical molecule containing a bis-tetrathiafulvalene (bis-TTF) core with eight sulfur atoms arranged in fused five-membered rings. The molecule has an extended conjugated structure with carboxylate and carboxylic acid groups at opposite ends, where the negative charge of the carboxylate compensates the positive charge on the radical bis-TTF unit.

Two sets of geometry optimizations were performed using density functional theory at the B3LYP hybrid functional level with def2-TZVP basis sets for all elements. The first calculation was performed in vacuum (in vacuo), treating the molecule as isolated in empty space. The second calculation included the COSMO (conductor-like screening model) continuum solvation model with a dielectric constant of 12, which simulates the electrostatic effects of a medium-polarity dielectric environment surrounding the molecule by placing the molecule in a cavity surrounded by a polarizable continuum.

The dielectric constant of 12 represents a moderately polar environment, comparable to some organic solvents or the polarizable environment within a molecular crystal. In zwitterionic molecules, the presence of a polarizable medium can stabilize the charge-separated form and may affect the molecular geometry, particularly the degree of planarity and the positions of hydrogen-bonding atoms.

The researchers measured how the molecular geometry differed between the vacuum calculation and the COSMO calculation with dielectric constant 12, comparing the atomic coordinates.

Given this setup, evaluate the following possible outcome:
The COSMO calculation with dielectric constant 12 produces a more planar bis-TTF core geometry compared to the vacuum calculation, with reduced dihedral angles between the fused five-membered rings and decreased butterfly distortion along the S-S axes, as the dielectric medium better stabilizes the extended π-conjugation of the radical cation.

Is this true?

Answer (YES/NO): YES